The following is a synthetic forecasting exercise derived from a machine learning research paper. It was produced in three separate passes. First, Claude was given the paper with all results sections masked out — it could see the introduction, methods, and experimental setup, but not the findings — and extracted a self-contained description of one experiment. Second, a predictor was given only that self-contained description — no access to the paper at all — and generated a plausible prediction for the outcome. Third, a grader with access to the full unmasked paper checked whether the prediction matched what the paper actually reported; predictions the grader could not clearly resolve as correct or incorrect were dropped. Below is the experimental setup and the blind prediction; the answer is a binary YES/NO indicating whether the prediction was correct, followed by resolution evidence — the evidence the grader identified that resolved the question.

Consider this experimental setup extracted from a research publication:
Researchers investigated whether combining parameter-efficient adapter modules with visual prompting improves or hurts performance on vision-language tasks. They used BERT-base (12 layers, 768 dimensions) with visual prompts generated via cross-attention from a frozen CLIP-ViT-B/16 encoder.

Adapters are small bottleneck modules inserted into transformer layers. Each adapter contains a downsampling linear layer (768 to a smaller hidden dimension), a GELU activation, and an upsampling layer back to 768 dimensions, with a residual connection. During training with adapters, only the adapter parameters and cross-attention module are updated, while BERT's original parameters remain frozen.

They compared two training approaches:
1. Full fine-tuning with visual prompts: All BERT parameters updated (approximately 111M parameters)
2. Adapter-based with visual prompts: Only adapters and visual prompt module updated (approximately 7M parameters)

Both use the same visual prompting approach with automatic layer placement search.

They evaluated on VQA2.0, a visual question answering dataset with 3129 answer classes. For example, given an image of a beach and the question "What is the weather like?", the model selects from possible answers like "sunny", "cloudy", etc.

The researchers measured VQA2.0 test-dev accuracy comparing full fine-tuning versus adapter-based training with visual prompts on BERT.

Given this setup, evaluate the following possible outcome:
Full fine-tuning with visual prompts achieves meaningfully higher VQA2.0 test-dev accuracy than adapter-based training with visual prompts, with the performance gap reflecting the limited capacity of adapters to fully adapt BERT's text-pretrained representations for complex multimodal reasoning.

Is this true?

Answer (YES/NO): NO